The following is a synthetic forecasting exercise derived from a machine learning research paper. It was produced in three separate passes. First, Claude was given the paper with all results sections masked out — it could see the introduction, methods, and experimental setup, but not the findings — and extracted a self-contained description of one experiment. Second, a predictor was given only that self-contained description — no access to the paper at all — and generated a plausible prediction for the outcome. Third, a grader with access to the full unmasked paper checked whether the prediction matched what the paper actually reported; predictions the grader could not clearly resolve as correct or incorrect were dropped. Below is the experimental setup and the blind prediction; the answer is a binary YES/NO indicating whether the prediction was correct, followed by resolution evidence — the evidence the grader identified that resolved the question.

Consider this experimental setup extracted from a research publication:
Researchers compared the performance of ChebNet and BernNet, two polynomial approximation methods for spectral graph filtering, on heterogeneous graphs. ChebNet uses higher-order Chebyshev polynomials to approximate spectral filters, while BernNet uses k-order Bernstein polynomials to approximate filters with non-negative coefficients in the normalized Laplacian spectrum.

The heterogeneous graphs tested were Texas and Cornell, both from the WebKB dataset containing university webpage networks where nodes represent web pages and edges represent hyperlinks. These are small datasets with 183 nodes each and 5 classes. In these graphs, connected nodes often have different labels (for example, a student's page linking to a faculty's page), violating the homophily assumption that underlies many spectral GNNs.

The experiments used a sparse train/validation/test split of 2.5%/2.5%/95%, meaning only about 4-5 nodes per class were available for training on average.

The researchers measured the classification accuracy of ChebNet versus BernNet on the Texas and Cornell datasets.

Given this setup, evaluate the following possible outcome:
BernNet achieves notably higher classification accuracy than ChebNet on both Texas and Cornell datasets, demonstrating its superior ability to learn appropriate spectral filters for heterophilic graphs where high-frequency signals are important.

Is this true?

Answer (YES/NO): YES